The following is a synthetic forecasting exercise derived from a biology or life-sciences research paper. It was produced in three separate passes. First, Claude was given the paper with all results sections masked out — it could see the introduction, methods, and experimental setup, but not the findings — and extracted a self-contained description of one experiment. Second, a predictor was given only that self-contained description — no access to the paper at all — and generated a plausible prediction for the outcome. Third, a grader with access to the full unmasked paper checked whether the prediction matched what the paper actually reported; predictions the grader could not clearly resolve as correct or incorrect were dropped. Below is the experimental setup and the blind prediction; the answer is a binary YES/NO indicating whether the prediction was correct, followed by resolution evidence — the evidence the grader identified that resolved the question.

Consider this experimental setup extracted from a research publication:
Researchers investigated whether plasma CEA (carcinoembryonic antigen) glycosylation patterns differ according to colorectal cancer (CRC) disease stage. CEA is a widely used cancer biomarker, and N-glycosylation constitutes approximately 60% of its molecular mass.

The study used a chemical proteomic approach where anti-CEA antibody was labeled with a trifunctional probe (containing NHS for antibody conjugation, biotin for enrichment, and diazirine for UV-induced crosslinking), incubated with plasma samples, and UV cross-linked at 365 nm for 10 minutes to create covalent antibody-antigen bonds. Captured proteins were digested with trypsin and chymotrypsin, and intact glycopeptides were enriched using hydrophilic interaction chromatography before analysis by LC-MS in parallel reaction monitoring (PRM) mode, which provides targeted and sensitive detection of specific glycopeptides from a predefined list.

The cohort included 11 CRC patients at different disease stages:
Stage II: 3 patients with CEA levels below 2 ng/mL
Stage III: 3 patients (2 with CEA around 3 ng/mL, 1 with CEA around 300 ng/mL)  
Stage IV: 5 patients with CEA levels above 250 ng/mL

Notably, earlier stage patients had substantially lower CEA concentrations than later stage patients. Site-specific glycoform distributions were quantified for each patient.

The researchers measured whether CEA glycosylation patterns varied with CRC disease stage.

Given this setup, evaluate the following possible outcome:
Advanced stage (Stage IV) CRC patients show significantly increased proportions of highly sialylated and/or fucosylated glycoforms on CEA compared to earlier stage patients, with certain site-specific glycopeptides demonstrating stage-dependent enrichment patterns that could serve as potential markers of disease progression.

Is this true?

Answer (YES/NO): NO